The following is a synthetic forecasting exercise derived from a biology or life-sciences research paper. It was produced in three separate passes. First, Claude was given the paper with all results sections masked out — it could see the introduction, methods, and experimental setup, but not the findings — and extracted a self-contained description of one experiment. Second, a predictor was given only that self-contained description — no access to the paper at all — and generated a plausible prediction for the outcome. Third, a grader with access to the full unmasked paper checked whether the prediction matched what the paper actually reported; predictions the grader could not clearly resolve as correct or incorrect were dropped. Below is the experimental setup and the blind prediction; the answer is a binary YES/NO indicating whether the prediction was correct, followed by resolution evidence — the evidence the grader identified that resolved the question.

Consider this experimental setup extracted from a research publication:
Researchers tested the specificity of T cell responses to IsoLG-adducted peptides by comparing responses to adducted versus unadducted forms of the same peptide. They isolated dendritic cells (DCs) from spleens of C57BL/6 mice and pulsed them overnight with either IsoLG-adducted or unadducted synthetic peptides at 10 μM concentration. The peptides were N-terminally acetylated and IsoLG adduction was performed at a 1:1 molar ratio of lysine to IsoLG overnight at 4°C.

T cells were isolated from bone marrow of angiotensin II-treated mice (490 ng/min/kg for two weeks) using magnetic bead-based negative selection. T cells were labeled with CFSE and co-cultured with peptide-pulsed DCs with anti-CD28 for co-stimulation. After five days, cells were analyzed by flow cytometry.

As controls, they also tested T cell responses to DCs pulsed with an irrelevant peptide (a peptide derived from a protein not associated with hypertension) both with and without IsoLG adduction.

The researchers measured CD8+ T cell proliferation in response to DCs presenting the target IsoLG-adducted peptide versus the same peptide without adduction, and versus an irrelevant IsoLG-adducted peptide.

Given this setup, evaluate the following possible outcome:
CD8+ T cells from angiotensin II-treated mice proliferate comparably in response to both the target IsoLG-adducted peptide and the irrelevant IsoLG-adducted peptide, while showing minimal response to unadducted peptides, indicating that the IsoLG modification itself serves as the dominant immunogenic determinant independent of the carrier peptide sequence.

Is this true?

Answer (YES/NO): NO